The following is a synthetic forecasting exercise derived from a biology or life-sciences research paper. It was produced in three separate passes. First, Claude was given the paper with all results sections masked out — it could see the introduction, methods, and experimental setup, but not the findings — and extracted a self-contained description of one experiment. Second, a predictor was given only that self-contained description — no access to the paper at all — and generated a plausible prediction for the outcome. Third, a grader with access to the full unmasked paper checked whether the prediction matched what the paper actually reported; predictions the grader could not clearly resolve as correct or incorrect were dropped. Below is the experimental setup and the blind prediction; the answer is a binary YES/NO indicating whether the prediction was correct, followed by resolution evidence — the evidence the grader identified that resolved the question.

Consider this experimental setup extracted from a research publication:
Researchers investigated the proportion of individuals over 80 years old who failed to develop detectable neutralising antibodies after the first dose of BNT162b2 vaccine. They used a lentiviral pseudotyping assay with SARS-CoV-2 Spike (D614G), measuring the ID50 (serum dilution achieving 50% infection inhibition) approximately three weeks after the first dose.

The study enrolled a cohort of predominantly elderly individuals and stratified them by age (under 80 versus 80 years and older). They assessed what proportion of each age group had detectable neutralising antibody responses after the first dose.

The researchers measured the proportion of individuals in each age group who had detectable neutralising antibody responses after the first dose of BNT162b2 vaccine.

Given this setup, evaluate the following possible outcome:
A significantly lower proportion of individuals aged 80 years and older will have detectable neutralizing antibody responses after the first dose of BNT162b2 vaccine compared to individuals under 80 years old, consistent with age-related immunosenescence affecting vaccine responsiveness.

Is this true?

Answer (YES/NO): YES